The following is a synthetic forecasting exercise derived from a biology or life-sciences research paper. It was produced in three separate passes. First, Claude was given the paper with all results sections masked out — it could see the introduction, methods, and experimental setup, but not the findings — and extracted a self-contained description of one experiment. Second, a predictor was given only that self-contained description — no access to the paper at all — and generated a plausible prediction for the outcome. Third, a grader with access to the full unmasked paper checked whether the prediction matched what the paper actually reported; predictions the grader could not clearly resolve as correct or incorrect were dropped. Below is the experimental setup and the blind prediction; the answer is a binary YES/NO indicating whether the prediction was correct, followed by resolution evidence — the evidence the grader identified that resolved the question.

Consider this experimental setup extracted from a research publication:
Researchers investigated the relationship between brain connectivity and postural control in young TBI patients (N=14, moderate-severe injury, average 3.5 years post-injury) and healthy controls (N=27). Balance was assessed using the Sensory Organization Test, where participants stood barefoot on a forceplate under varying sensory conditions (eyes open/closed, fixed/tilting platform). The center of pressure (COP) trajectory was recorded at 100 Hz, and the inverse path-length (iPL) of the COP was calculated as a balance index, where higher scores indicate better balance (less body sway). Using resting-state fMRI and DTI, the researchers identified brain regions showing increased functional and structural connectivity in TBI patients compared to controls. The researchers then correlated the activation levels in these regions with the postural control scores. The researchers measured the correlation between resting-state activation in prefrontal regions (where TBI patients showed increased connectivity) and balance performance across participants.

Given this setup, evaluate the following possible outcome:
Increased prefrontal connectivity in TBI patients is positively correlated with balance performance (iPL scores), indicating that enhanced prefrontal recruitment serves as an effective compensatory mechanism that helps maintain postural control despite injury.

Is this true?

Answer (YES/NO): NO